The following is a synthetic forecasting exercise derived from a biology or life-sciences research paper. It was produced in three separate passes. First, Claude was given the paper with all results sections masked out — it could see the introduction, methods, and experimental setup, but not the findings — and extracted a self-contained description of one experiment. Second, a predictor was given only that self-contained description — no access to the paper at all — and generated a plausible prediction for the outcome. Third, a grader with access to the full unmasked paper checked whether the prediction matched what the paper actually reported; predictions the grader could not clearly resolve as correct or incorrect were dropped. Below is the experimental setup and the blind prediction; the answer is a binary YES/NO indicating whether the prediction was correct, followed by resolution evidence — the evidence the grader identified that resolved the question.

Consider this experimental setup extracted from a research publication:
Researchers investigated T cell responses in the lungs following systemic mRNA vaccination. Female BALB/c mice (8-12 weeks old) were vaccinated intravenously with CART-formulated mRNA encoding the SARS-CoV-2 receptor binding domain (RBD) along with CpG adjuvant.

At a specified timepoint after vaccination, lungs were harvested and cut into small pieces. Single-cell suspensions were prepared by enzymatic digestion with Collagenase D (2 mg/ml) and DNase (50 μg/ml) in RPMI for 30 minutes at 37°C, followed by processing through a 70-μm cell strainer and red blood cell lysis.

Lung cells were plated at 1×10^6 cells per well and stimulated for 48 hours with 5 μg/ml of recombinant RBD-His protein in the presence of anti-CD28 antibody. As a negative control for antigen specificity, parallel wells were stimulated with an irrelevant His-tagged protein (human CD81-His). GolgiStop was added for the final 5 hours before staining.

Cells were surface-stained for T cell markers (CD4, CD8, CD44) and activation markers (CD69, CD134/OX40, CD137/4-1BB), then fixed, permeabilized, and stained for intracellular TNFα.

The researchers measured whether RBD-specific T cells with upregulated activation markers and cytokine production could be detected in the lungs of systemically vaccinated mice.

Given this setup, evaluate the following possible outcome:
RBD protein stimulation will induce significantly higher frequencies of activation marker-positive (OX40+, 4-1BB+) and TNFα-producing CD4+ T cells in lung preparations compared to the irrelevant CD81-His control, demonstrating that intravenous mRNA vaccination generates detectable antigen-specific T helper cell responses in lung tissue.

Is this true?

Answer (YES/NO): YES